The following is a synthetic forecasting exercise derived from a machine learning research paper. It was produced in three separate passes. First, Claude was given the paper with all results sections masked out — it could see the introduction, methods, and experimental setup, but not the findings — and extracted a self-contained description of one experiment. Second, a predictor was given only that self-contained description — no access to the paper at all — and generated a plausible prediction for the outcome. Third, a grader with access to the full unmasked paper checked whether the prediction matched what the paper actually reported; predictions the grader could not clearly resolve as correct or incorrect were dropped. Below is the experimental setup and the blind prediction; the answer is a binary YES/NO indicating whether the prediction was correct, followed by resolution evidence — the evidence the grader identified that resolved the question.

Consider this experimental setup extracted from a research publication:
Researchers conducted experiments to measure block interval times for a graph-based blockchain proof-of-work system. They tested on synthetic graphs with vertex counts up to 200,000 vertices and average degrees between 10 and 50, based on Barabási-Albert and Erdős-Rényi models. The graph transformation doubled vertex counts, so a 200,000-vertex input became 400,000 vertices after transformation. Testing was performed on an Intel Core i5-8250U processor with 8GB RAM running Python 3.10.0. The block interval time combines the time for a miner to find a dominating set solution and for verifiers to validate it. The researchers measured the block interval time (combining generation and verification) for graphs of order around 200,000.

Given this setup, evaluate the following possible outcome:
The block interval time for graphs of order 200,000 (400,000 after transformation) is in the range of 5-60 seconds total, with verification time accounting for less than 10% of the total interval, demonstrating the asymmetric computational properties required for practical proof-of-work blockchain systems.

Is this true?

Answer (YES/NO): NO